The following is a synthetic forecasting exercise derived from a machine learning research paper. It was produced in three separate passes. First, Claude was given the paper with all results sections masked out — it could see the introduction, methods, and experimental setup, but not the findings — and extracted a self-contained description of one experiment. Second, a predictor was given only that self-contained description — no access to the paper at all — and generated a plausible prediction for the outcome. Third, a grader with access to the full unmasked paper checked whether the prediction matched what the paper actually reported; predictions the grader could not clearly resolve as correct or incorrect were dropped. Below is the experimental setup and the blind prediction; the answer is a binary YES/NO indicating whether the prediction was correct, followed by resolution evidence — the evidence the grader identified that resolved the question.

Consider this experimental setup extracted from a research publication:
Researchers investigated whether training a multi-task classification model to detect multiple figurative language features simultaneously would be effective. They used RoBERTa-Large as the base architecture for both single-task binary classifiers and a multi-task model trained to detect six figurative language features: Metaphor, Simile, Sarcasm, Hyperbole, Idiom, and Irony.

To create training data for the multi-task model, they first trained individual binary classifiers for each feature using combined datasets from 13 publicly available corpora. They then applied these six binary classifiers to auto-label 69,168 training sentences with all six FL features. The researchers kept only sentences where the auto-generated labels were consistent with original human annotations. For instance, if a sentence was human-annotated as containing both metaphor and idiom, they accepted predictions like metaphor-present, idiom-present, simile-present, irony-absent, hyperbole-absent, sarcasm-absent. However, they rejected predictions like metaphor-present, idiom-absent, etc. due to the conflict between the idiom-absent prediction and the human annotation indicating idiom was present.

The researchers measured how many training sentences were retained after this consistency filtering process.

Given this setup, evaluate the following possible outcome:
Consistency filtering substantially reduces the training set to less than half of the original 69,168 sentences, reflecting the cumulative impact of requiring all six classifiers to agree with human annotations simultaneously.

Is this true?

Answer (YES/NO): NO